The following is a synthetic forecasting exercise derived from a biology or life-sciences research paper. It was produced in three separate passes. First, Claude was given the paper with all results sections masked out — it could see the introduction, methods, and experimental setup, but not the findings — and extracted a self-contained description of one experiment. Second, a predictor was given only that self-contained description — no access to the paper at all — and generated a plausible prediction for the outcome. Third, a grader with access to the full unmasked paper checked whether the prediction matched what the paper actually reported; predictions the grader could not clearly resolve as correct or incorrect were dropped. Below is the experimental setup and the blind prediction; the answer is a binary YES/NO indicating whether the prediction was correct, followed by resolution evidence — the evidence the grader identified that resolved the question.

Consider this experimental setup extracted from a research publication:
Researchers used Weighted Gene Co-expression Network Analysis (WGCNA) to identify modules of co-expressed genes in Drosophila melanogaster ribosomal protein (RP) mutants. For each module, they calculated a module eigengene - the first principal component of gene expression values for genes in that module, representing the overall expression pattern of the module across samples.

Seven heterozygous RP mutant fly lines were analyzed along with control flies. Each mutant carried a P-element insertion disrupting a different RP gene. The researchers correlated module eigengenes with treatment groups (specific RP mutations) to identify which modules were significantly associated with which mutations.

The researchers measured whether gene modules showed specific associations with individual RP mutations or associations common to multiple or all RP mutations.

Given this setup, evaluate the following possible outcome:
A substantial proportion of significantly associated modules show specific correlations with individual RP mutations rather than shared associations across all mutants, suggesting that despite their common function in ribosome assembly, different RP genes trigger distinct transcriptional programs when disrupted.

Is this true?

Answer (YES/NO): NO